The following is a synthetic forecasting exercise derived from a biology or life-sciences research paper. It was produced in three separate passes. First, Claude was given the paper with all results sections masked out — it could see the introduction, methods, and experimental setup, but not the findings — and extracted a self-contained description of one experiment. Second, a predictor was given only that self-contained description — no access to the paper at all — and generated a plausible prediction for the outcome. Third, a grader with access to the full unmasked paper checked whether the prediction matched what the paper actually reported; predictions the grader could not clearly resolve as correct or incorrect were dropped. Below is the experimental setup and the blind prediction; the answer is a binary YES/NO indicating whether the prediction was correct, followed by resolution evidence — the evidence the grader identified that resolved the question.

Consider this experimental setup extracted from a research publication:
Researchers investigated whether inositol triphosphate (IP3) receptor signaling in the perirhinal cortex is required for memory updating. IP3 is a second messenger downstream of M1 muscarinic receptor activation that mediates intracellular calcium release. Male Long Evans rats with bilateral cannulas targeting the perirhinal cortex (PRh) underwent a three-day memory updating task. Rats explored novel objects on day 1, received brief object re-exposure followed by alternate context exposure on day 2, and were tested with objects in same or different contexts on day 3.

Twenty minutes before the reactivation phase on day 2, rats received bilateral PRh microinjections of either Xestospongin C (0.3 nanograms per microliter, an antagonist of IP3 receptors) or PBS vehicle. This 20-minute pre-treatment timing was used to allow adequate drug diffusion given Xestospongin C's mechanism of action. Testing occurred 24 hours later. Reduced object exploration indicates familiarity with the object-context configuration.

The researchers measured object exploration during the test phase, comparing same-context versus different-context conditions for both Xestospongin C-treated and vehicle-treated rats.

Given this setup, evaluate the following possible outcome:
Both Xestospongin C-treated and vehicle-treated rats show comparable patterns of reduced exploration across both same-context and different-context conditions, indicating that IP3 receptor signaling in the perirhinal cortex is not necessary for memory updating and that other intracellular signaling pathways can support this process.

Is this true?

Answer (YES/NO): NO